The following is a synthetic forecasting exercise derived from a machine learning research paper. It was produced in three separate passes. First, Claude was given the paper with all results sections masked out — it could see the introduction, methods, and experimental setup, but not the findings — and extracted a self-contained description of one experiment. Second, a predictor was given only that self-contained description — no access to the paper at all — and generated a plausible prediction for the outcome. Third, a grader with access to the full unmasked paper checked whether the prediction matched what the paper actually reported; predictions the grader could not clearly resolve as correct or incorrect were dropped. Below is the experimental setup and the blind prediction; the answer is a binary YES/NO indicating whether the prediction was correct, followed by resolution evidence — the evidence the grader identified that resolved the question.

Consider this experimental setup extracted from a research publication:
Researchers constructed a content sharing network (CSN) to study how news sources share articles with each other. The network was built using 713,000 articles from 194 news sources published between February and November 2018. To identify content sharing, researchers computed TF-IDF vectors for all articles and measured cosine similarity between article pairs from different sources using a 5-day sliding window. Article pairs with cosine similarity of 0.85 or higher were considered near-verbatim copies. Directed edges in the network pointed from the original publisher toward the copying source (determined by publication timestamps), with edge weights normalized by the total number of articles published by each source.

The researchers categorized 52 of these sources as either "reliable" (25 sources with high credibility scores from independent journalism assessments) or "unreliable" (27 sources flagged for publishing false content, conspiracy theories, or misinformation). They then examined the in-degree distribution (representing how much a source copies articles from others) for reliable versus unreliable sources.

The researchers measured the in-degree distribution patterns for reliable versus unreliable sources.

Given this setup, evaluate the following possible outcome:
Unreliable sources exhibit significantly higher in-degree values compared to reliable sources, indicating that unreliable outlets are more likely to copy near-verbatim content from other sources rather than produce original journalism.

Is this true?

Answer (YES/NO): YES